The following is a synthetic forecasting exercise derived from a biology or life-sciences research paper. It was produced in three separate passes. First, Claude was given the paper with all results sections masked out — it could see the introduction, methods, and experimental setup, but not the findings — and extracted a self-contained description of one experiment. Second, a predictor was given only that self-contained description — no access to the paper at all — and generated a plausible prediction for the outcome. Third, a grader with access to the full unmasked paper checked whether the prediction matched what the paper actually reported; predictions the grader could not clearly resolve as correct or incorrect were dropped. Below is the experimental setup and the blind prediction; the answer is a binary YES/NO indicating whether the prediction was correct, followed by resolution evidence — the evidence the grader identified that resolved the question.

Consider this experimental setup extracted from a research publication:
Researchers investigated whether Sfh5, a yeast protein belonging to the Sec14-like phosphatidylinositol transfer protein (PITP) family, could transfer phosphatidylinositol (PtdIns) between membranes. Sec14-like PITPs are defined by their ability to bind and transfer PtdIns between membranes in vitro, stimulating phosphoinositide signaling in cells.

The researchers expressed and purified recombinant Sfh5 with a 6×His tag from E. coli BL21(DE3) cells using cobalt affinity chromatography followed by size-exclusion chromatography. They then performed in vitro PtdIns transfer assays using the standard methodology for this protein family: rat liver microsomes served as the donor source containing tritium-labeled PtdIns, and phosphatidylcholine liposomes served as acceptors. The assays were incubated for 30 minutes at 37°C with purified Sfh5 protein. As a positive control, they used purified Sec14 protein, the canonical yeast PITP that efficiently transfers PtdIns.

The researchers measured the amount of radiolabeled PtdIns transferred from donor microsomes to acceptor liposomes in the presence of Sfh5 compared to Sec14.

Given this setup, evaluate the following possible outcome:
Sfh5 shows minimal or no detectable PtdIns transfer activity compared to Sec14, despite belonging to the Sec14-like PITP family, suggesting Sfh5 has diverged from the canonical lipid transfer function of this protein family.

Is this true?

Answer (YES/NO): YES